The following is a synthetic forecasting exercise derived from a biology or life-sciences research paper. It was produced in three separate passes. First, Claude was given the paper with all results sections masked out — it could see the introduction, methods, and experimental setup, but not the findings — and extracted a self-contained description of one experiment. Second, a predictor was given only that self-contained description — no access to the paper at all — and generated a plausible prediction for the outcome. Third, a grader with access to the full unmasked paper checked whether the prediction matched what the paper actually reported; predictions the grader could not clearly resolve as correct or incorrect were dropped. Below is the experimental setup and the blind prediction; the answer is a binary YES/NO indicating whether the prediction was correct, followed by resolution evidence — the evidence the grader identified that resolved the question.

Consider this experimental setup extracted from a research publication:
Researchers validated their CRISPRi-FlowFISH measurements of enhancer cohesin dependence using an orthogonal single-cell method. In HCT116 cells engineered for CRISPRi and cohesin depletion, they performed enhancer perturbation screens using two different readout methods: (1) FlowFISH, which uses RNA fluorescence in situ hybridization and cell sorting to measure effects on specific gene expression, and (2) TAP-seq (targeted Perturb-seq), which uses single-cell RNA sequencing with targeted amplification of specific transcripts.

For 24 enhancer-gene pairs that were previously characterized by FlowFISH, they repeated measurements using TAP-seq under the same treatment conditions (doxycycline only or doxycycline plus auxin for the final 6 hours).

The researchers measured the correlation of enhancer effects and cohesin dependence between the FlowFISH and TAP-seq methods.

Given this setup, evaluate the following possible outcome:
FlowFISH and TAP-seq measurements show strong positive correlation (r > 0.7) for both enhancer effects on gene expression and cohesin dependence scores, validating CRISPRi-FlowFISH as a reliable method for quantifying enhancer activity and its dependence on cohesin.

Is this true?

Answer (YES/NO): NO